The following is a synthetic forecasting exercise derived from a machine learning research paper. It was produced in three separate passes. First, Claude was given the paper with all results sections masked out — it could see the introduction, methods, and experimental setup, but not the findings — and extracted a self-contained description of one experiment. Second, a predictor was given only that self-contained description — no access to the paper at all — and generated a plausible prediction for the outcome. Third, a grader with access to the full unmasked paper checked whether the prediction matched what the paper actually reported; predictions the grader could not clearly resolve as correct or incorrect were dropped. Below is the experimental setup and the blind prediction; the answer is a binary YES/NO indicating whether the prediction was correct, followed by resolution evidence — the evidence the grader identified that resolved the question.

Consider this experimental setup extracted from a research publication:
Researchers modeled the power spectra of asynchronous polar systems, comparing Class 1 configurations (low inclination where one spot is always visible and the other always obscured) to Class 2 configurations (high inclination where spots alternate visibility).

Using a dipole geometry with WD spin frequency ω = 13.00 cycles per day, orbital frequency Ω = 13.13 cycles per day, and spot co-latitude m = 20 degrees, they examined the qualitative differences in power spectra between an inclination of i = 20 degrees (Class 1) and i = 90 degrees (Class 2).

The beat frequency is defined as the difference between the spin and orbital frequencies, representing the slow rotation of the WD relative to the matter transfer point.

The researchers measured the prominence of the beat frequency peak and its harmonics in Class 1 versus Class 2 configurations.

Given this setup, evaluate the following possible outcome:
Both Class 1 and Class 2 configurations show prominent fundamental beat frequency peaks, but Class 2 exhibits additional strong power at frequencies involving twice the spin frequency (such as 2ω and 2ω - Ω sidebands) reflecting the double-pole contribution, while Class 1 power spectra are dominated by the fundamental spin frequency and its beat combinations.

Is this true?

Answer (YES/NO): NO